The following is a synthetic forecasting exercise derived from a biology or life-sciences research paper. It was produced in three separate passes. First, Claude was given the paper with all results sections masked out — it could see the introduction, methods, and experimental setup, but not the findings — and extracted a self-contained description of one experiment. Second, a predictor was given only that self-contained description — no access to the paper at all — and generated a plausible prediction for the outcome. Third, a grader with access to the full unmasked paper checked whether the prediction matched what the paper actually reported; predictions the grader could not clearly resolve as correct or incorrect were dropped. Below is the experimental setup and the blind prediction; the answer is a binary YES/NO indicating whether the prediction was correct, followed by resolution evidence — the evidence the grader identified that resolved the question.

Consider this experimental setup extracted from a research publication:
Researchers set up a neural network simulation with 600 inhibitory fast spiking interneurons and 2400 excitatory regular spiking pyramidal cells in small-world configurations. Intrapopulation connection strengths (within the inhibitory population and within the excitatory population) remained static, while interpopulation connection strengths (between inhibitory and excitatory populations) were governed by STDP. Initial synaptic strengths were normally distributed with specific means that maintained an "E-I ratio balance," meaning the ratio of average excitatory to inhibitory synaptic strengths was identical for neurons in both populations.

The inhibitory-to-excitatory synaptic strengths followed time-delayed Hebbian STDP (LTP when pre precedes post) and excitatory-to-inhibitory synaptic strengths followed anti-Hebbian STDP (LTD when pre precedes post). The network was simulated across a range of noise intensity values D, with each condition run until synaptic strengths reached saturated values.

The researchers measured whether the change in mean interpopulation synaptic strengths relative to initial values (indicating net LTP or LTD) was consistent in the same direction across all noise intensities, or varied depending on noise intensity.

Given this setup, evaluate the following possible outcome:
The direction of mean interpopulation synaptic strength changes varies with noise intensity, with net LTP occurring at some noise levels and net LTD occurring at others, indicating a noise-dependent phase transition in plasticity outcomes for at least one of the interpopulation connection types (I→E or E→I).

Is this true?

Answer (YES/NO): YES